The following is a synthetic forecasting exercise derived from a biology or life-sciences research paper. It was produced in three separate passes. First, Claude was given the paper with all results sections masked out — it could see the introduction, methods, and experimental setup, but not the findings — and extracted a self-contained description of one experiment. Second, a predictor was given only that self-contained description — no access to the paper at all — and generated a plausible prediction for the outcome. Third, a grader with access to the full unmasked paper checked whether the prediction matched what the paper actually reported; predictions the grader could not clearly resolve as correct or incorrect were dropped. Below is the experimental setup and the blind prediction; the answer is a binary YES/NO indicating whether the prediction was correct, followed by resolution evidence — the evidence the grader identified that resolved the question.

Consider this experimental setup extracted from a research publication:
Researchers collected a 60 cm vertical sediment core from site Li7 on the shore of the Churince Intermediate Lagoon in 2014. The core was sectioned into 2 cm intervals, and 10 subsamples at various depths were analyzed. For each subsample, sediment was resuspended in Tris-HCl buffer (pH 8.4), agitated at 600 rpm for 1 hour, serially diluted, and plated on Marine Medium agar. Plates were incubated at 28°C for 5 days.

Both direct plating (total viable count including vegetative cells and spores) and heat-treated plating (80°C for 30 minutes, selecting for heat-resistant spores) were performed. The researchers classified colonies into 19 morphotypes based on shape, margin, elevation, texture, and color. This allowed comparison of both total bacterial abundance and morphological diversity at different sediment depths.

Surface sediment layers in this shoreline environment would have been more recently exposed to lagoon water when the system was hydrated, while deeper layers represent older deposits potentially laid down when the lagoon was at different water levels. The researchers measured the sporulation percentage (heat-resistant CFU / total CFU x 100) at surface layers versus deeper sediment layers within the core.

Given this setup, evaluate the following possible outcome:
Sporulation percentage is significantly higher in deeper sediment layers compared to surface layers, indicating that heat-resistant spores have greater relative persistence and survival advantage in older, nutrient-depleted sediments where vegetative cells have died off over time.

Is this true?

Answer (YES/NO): NO